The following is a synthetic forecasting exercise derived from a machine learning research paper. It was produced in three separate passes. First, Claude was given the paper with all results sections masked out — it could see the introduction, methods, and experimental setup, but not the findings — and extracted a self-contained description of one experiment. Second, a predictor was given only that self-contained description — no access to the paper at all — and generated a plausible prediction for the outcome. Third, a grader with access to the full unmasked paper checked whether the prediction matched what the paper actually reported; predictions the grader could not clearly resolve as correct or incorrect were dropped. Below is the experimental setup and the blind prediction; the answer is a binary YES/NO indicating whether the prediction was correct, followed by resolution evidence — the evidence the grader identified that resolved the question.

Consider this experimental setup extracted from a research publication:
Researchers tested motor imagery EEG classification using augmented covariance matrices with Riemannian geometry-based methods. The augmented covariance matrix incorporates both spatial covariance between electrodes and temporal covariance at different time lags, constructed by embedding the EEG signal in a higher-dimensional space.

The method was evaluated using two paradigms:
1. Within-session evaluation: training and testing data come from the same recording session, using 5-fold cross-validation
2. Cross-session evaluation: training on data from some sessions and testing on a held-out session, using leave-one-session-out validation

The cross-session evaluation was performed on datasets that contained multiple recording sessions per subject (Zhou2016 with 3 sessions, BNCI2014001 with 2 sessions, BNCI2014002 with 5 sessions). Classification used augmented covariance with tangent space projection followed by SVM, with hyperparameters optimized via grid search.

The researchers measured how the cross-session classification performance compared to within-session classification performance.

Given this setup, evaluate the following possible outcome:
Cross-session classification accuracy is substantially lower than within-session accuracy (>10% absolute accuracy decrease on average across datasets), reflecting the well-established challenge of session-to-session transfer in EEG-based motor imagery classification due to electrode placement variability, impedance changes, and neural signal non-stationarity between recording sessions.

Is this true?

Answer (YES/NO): NO